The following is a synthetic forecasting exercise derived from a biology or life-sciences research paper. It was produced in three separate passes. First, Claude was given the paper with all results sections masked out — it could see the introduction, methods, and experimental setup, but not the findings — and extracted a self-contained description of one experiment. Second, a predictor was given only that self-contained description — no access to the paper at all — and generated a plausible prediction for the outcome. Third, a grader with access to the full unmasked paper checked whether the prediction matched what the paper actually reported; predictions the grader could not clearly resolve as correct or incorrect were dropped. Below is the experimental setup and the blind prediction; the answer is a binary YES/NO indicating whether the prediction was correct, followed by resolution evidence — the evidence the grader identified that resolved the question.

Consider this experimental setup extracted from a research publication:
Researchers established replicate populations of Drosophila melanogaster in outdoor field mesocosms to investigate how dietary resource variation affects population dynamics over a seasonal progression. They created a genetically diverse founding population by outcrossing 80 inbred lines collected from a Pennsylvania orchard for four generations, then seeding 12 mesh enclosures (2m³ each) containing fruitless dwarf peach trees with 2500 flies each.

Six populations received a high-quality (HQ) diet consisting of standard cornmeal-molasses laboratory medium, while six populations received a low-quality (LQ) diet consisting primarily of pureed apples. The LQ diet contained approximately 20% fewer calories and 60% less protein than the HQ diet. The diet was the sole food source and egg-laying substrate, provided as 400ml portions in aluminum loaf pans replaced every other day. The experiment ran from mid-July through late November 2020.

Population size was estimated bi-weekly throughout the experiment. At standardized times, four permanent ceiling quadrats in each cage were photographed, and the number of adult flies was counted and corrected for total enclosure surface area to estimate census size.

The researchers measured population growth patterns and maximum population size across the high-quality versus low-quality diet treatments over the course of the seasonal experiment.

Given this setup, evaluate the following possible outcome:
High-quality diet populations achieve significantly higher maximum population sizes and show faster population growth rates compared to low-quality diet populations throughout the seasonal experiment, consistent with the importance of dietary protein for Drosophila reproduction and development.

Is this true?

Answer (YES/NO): NO